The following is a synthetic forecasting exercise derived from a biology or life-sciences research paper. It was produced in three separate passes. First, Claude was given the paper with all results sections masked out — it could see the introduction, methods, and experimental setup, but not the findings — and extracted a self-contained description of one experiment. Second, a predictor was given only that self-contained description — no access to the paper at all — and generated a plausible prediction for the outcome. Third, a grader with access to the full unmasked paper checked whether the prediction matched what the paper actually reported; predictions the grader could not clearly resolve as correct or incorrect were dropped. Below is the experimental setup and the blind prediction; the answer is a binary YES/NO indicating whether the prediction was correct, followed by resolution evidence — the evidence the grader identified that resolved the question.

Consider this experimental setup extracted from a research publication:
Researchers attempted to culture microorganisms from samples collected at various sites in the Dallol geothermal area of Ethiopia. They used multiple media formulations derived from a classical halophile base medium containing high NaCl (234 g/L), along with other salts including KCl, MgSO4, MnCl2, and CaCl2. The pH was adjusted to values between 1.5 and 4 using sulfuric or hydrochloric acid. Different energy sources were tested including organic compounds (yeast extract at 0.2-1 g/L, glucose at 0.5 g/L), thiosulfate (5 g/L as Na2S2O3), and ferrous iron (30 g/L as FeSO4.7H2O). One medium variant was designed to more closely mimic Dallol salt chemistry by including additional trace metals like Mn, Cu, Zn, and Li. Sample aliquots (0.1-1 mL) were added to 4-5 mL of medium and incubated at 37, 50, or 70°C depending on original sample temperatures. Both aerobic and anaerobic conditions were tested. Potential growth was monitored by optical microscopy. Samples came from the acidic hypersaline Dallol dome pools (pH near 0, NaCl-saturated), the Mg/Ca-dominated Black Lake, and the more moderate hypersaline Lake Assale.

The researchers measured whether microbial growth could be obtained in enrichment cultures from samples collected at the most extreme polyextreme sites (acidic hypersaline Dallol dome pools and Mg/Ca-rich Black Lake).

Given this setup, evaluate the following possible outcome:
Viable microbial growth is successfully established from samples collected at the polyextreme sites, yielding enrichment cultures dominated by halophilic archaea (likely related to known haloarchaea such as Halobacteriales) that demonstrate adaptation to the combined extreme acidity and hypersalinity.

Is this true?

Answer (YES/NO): NO